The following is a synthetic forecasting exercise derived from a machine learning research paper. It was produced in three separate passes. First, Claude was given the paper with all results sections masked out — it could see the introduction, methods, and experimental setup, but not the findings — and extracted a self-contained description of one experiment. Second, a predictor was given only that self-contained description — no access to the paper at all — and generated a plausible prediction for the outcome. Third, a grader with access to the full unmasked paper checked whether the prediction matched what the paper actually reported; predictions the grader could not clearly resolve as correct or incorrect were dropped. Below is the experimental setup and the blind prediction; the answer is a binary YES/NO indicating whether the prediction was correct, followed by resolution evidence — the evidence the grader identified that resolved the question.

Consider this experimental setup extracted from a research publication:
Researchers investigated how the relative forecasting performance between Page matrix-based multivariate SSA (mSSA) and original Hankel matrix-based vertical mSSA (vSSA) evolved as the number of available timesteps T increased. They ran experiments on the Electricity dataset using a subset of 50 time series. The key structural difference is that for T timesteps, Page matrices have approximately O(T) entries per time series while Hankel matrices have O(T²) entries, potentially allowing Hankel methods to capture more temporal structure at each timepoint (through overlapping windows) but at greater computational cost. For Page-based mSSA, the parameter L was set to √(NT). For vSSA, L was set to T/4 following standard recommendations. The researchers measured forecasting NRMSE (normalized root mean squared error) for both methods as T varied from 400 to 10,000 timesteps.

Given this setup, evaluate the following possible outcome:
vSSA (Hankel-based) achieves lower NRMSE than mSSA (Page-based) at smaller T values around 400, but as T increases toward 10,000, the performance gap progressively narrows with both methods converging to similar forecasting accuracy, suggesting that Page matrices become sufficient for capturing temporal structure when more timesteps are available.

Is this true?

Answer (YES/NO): NO